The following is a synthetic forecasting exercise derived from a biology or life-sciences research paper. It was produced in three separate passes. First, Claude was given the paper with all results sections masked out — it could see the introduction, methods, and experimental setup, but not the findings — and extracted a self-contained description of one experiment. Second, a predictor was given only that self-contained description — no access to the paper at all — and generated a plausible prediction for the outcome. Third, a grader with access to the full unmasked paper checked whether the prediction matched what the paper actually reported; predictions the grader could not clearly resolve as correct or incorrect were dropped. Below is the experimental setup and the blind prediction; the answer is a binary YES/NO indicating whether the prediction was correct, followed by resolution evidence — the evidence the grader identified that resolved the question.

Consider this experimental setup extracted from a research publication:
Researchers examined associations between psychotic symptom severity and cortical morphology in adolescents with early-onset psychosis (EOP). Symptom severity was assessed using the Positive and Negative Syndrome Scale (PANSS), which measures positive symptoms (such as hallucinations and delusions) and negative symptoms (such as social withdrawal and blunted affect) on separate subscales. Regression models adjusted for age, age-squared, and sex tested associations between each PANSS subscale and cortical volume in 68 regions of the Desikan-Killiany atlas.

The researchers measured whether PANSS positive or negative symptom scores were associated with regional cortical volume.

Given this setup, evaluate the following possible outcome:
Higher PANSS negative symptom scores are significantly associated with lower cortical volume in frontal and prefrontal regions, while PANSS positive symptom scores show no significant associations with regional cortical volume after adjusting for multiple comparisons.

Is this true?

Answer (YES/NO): NO